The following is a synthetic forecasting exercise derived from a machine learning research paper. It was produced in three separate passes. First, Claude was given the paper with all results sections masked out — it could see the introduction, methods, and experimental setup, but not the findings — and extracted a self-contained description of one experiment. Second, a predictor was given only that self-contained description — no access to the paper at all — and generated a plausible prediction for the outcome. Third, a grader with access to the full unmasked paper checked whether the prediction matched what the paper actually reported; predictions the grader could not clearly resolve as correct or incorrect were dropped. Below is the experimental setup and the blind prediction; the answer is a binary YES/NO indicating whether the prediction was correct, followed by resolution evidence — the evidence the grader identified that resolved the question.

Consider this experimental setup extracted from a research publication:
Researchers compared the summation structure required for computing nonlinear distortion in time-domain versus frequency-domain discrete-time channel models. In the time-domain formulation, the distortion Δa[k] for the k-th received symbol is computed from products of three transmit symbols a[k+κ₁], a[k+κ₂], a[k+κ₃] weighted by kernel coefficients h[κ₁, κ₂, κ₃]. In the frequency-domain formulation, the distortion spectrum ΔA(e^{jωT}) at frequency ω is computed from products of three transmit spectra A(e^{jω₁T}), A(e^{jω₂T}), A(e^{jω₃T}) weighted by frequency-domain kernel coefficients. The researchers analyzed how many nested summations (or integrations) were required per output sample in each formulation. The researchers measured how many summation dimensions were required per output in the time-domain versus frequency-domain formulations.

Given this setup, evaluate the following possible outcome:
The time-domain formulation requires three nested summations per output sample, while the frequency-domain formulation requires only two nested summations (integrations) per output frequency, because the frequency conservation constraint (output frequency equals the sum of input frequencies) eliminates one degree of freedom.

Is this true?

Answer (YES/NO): YES